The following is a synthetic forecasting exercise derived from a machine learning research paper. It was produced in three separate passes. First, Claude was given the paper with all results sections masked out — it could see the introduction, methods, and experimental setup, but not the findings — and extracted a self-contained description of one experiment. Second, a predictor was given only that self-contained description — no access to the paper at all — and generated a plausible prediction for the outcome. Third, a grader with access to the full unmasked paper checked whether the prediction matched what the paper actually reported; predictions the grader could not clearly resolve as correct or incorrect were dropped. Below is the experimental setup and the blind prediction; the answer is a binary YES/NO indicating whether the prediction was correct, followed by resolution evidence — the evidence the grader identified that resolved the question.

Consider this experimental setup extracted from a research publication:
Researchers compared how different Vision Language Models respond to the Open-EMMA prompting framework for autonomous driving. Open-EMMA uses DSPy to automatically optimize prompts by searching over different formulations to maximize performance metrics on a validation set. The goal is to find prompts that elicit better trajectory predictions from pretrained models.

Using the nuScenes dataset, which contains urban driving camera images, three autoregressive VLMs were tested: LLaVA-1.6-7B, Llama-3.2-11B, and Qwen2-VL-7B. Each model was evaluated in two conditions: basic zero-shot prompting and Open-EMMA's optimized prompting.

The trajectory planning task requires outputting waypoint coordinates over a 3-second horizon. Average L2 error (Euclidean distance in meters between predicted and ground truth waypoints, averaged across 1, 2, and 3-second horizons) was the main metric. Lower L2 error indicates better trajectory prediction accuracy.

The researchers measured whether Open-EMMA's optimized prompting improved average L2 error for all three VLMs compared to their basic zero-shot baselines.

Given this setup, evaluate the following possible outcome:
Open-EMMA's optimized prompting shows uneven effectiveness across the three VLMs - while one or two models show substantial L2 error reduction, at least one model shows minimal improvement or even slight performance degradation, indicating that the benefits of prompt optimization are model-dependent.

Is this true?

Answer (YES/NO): YES